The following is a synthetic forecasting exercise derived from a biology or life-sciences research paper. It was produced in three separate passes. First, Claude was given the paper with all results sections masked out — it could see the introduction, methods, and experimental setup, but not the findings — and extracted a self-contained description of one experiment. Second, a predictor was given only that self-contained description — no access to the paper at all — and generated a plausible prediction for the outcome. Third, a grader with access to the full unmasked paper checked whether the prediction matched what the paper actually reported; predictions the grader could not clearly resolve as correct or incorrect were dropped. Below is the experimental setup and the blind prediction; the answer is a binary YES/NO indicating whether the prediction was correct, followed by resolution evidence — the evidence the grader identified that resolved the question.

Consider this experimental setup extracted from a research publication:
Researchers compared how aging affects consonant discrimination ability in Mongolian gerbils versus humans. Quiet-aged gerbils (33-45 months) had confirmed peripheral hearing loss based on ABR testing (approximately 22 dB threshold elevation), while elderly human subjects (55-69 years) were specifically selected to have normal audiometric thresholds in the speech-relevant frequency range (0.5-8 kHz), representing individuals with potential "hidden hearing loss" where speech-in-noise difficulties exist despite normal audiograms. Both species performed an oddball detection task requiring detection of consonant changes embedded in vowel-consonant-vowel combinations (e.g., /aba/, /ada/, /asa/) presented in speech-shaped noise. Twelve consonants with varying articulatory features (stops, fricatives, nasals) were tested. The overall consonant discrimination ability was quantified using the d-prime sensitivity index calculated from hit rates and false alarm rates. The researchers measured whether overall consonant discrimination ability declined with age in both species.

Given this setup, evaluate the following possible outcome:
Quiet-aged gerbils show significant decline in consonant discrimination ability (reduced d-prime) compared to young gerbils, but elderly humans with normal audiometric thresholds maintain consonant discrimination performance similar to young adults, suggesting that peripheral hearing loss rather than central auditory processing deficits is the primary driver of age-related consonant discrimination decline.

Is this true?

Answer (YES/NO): NO